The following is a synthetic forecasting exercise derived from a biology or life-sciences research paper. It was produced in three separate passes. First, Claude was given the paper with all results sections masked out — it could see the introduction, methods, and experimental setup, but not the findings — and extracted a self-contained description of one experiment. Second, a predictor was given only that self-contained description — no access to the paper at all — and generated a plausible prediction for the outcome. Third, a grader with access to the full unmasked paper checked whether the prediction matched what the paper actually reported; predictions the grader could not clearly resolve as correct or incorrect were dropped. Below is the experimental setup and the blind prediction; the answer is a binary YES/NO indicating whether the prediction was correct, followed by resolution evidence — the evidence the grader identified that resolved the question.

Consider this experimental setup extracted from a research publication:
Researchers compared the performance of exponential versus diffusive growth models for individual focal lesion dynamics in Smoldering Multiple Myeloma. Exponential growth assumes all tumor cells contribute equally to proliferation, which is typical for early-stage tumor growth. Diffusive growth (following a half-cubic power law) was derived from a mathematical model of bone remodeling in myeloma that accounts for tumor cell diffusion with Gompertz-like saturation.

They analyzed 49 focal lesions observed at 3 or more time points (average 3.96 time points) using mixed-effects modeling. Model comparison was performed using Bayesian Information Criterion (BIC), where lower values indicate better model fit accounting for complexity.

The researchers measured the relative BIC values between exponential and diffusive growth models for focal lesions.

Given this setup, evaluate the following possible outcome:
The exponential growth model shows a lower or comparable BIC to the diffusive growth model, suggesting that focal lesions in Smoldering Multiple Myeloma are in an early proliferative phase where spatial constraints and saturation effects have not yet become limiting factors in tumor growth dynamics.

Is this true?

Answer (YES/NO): NO